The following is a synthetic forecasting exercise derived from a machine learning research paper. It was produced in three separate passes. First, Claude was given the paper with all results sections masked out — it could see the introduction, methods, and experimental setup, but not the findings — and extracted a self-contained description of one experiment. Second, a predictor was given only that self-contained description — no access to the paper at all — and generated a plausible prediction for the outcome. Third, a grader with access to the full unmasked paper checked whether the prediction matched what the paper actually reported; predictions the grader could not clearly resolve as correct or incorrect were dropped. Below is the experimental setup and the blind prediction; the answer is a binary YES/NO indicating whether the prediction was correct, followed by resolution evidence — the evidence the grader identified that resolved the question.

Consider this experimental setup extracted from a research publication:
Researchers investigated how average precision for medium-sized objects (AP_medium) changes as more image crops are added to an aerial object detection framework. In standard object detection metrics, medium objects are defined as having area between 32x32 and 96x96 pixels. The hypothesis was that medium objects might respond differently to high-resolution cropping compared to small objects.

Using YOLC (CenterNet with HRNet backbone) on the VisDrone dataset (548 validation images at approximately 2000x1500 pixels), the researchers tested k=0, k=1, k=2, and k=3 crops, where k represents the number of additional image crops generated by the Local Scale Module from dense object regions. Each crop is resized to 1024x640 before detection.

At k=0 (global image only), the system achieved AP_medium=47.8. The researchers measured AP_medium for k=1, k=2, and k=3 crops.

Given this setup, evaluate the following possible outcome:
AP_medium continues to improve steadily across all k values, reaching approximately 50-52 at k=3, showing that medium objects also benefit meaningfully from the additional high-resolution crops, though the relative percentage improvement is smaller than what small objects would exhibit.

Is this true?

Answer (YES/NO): NO